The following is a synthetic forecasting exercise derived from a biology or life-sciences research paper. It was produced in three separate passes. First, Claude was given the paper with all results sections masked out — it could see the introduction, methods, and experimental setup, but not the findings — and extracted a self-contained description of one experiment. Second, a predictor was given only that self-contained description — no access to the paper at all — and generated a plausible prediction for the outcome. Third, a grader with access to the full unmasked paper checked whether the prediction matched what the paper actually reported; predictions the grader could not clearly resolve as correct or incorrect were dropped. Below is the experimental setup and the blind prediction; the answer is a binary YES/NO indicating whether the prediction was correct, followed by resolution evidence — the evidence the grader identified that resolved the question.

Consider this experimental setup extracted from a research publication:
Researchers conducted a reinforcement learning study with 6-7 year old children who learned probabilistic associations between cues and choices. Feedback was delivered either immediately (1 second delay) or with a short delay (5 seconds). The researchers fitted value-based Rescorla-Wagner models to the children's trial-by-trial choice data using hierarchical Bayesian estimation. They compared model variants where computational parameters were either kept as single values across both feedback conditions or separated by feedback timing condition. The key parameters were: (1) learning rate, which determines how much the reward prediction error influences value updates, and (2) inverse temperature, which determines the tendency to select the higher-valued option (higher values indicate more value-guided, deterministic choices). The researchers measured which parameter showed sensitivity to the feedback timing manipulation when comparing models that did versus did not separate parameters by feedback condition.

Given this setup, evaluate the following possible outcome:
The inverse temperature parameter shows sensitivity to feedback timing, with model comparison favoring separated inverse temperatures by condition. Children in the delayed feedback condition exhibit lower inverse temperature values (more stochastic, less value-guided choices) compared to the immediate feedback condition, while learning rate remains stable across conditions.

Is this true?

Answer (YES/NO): NO